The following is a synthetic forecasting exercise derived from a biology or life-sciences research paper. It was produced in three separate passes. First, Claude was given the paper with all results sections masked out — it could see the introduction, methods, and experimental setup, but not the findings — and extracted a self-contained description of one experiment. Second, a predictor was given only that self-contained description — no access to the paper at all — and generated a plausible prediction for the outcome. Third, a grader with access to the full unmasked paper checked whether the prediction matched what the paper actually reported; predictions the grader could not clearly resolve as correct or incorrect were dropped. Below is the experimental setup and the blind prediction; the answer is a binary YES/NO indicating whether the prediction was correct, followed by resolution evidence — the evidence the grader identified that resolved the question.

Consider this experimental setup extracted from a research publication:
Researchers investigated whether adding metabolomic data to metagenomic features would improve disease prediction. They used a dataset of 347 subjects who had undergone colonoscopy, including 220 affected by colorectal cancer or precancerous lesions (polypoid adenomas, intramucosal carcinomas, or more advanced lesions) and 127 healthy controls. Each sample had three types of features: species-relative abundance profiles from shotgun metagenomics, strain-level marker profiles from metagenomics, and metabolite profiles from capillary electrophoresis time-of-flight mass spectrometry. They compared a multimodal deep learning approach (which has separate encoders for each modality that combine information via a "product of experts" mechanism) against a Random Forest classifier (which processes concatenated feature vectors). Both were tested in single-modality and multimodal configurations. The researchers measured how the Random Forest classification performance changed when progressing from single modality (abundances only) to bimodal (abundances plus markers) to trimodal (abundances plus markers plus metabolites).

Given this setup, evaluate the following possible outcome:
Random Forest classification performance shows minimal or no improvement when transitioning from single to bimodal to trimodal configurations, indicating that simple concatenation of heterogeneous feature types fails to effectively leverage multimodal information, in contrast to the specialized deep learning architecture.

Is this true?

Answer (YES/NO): NO